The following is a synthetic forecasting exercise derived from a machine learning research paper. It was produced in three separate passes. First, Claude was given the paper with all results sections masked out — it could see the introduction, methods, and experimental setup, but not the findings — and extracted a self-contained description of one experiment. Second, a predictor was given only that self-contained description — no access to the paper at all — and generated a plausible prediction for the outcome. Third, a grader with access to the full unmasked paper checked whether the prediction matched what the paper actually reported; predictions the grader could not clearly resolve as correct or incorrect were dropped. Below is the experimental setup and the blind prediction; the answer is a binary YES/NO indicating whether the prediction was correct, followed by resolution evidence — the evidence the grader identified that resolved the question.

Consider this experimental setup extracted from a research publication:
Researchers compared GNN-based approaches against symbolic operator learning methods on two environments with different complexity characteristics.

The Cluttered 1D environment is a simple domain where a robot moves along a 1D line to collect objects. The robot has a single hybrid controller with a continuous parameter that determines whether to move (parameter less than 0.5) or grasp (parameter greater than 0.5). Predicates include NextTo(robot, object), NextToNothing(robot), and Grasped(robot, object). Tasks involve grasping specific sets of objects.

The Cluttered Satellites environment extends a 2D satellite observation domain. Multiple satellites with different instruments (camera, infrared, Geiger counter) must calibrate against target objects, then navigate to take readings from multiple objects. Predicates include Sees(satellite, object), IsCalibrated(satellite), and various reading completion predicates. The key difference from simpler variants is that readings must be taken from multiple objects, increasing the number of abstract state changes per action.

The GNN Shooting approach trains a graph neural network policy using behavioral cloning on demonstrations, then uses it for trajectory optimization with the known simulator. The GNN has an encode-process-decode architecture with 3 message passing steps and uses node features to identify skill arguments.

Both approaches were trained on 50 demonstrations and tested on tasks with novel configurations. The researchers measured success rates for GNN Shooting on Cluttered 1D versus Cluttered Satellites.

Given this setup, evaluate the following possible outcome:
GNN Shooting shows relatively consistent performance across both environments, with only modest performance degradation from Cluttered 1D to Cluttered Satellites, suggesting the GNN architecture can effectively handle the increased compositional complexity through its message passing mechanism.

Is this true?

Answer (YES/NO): NO